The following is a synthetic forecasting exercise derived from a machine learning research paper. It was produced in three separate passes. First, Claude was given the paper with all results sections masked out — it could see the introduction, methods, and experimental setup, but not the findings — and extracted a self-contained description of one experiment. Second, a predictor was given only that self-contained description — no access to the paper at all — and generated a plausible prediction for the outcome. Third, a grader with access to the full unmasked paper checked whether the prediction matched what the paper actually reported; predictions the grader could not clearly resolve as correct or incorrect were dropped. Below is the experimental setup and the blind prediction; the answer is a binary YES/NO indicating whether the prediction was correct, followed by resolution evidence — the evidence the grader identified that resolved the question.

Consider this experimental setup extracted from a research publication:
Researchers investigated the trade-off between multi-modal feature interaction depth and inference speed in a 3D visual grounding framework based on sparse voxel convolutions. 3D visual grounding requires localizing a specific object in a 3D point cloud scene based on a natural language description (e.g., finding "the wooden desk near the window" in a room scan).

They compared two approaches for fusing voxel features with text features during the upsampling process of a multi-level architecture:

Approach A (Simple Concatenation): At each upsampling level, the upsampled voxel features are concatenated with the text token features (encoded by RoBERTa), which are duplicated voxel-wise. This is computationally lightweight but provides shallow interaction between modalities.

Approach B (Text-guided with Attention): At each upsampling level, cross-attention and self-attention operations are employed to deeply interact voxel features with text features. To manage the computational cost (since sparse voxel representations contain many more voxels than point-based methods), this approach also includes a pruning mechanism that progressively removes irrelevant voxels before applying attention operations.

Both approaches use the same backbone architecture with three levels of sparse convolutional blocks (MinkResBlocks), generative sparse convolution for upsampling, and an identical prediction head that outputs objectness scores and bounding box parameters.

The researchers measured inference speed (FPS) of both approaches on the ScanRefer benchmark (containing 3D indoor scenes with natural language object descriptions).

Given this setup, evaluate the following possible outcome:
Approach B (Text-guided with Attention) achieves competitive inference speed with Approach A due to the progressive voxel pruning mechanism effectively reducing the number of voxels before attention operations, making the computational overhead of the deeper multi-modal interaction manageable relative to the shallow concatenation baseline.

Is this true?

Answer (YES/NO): YES